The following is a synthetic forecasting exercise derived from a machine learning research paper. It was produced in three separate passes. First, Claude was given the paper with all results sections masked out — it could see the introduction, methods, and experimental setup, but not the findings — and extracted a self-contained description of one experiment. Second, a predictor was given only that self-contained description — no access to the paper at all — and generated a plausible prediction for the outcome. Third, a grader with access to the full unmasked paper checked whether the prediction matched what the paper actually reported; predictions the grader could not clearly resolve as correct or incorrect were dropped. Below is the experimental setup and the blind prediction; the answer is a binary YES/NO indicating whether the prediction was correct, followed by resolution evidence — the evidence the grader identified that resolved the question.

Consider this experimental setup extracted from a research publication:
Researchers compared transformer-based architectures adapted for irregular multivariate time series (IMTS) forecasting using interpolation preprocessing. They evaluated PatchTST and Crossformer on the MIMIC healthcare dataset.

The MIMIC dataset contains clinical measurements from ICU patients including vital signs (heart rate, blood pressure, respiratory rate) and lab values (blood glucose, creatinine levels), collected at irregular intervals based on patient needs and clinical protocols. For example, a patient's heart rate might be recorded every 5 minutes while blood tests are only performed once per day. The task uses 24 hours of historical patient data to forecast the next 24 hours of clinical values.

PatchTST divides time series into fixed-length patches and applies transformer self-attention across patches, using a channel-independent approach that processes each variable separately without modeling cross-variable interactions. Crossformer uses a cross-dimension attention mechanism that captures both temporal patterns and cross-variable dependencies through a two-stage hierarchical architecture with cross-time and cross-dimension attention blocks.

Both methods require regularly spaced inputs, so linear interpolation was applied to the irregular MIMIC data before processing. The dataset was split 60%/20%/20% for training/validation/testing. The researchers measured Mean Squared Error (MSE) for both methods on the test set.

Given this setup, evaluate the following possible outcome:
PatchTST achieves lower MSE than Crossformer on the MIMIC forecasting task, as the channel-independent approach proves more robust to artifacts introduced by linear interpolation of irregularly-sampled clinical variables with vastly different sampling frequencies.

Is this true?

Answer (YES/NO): NO